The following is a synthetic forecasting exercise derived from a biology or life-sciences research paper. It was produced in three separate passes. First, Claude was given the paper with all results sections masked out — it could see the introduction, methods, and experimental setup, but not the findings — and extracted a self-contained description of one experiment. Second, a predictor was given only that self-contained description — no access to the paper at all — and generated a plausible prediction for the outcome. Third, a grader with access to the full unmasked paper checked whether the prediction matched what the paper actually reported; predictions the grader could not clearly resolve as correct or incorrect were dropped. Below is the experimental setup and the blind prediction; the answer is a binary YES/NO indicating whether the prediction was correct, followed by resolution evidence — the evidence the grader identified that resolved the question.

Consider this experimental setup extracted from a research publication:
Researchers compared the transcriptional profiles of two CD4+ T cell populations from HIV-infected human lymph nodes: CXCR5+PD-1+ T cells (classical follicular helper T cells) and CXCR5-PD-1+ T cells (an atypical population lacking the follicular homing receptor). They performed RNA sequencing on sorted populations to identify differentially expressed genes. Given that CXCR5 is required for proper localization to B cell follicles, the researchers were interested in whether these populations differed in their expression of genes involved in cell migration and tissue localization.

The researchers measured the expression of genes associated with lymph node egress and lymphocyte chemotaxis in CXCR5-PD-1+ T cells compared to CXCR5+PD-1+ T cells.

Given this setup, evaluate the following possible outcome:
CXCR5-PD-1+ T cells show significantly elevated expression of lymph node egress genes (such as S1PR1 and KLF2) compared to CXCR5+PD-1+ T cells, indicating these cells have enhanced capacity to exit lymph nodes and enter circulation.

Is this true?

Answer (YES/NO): YES